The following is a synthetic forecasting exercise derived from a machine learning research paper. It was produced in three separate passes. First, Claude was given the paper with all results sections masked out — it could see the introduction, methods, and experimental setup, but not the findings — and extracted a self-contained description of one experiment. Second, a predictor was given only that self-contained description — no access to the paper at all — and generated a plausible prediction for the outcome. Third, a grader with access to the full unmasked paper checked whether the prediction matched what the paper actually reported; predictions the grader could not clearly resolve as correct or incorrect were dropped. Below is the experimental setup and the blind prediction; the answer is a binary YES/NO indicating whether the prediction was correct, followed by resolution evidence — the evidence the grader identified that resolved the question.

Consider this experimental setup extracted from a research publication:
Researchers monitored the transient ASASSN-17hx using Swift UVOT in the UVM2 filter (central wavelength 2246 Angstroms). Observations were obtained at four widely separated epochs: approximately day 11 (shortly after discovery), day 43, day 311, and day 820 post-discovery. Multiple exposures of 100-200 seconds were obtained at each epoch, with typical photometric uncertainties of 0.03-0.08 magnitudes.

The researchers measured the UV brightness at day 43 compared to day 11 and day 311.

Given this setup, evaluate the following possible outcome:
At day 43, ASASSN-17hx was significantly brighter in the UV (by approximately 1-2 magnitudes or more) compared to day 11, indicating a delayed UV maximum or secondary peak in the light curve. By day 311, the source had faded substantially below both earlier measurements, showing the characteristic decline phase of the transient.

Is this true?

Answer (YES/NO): NO